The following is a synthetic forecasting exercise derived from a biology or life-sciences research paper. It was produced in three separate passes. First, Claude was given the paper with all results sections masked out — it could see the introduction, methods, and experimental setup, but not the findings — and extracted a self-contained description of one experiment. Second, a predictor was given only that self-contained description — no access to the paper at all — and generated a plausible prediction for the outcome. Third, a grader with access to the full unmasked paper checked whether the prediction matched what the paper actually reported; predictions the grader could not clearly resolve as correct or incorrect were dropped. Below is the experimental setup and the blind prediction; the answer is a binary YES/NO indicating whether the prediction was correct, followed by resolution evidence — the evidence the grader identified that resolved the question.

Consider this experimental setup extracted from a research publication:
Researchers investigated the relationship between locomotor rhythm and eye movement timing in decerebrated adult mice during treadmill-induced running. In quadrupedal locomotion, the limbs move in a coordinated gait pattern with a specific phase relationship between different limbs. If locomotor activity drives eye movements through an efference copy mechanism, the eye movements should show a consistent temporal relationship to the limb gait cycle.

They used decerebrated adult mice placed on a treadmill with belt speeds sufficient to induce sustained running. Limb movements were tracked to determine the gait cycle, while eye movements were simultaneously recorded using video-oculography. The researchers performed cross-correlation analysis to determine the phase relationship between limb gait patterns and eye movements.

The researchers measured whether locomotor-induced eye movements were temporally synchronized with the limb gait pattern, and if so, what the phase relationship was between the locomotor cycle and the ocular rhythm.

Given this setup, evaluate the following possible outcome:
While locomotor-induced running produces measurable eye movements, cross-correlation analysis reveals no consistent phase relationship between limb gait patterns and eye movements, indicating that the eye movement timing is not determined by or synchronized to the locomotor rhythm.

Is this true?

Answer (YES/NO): NO